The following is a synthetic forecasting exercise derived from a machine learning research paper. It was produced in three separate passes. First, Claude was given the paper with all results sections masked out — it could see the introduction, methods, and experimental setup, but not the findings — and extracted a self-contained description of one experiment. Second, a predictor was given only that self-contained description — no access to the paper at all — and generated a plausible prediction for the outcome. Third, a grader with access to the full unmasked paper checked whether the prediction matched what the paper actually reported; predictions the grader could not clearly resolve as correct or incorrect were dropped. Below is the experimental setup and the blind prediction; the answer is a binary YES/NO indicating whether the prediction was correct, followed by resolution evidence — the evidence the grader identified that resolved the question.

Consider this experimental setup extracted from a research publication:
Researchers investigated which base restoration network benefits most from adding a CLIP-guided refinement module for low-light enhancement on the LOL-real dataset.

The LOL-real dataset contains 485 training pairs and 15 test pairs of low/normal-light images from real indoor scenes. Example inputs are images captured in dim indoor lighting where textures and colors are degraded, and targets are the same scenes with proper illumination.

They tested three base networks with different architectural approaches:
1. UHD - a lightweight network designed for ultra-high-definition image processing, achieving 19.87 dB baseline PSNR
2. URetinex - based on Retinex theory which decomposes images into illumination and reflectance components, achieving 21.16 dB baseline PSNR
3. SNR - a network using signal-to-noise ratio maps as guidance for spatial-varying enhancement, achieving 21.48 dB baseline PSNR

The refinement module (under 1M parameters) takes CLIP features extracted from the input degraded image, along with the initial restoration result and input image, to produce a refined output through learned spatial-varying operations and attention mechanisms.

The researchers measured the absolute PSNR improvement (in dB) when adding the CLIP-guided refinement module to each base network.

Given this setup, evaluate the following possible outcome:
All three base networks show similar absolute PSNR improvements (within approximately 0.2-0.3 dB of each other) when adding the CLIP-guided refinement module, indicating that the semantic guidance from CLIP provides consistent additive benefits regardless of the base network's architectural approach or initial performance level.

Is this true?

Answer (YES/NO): NO